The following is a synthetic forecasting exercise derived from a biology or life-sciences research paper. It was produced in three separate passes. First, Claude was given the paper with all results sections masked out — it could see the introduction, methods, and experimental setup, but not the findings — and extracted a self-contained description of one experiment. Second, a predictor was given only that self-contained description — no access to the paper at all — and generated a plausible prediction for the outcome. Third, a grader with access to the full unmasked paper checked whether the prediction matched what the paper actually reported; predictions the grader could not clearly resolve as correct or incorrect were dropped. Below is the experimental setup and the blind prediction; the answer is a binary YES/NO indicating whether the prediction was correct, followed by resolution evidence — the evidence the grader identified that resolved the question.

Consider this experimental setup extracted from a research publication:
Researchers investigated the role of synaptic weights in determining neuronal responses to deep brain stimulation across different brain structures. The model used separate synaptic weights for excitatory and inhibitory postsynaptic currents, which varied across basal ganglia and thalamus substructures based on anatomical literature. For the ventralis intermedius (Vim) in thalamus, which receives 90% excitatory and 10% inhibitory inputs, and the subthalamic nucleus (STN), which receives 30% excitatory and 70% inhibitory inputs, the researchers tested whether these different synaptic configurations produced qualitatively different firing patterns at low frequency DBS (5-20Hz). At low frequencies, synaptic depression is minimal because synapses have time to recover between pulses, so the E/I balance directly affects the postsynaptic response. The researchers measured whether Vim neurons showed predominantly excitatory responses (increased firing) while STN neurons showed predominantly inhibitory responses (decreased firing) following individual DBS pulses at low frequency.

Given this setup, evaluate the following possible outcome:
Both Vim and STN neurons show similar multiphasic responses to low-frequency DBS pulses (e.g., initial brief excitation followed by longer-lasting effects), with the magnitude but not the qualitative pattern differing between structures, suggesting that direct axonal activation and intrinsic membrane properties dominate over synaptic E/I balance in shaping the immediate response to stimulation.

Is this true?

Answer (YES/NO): NO